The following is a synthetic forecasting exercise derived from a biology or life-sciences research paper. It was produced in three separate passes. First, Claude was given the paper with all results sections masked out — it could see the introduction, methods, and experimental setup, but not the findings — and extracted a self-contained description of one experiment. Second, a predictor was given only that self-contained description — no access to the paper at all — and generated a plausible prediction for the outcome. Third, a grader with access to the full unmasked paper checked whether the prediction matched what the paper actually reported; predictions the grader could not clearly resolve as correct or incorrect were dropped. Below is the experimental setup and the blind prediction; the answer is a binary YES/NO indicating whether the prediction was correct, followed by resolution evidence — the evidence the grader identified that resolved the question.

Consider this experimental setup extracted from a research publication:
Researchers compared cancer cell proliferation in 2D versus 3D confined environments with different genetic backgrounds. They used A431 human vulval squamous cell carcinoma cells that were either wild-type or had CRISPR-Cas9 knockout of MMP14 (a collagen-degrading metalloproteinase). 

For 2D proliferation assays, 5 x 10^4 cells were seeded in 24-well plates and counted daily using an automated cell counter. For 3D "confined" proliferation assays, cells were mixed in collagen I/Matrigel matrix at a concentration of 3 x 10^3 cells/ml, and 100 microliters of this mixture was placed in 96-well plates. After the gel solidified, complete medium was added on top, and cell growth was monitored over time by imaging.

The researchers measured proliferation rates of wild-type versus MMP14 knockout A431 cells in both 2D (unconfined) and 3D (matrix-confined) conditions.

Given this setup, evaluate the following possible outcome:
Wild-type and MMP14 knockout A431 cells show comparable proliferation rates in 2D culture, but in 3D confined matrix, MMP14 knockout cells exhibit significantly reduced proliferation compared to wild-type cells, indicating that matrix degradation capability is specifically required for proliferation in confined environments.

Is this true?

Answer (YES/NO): YES